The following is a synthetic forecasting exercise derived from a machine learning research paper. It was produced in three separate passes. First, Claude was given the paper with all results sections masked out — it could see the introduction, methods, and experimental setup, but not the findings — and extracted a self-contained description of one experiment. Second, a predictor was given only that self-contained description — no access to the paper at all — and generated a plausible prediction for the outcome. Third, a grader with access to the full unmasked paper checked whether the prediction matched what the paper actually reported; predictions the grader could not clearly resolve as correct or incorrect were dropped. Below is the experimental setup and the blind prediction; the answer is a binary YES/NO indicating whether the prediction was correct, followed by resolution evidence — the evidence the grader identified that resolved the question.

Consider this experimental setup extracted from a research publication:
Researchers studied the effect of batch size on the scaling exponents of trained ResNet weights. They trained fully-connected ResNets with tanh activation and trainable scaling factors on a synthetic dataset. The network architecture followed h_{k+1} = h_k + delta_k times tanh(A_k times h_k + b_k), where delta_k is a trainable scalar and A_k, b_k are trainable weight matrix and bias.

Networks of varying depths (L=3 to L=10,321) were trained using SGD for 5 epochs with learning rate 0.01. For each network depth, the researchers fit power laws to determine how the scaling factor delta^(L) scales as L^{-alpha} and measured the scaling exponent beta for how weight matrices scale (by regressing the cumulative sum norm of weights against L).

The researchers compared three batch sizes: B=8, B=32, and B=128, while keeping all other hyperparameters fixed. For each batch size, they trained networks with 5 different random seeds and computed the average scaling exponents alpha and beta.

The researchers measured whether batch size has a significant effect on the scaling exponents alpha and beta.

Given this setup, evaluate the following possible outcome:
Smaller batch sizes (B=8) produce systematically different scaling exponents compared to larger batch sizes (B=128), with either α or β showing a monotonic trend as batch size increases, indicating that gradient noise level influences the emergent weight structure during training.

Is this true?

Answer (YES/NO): NO